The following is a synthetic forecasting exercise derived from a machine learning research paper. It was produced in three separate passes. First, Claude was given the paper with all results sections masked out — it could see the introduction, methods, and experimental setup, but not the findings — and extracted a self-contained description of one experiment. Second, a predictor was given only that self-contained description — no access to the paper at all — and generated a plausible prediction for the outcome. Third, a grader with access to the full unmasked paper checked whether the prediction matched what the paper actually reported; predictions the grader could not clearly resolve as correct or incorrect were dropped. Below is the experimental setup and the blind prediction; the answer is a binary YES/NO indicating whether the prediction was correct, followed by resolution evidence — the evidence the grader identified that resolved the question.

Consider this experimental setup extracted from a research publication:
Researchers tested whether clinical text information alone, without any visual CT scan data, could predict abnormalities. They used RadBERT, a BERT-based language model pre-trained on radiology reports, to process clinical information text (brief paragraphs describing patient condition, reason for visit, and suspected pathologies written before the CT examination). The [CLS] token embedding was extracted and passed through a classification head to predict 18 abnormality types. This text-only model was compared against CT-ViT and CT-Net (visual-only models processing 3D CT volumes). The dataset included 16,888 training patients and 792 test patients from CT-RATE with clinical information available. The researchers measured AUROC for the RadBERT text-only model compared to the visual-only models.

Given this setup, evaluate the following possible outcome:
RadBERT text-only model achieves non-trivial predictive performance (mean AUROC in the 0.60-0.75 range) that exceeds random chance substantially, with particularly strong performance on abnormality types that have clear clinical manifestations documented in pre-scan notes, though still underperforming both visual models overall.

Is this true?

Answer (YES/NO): NO